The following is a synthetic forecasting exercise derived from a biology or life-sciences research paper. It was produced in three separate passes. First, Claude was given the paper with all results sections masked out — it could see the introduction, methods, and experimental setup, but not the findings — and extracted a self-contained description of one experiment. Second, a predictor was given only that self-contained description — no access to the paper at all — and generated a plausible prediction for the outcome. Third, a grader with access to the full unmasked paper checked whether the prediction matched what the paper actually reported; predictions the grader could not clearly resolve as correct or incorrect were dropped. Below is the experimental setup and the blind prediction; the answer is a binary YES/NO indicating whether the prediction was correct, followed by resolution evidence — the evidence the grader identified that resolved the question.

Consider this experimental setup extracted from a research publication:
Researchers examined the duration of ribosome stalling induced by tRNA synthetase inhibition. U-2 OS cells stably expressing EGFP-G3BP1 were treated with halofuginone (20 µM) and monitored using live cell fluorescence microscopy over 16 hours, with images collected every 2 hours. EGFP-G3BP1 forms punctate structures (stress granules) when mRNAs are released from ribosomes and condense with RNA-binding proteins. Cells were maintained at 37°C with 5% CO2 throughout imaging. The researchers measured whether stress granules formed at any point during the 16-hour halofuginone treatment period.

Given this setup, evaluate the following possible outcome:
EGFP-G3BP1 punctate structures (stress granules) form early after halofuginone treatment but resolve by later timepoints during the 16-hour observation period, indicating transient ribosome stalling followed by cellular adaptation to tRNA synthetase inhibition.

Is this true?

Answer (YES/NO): NO